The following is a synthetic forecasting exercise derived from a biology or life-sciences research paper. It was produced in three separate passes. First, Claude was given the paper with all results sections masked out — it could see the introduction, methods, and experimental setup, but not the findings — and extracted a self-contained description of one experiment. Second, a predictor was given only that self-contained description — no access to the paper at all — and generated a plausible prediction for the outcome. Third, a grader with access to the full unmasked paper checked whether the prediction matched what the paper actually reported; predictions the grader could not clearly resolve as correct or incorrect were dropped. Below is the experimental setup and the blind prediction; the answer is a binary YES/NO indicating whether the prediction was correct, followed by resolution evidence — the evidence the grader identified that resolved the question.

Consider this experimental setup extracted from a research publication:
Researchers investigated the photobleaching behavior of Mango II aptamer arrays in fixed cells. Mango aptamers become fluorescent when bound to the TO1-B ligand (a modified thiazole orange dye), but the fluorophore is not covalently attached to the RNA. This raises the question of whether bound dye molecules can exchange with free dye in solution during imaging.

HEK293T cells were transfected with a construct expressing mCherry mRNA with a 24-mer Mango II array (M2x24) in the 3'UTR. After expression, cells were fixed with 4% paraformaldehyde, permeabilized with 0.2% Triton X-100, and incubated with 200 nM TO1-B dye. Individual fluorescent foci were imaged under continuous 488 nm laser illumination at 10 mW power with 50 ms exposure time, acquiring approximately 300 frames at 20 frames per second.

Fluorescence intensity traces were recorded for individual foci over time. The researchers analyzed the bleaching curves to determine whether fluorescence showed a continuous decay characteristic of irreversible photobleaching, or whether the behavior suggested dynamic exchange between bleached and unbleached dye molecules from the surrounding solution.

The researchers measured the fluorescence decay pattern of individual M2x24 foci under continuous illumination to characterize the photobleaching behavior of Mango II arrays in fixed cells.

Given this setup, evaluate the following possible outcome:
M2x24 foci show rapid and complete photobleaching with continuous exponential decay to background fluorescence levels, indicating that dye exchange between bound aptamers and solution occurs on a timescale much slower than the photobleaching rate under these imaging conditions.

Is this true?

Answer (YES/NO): NO